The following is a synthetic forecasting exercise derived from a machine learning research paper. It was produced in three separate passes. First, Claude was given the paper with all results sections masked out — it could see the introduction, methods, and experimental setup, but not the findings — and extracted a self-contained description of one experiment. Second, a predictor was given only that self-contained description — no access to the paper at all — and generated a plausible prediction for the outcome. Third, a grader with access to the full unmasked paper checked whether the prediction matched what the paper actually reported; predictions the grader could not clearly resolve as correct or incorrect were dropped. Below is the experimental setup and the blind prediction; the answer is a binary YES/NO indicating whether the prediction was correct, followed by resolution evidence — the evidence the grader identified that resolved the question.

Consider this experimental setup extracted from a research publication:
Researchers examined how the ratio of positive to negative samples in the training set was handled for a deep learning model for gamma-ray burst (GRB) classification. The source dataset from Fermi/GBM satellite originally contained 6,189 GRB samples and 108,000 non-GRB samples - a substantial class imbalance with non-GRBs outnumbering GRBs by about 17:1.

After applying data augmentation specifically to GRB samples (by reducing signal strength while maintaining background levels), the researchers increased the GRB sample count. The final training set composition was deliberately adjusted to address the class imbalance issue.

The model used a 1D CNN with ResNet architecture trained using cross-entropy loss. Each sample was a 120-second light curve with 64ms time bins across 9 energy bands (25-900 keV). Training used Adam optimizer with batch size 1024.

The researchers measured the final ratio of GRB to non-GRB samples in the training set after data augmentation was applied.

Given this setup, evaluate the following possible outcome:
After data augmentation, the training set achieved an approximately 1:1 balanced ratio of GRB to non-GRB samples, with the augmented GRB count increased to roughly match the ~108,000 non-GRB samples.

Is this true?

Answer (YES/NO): YES